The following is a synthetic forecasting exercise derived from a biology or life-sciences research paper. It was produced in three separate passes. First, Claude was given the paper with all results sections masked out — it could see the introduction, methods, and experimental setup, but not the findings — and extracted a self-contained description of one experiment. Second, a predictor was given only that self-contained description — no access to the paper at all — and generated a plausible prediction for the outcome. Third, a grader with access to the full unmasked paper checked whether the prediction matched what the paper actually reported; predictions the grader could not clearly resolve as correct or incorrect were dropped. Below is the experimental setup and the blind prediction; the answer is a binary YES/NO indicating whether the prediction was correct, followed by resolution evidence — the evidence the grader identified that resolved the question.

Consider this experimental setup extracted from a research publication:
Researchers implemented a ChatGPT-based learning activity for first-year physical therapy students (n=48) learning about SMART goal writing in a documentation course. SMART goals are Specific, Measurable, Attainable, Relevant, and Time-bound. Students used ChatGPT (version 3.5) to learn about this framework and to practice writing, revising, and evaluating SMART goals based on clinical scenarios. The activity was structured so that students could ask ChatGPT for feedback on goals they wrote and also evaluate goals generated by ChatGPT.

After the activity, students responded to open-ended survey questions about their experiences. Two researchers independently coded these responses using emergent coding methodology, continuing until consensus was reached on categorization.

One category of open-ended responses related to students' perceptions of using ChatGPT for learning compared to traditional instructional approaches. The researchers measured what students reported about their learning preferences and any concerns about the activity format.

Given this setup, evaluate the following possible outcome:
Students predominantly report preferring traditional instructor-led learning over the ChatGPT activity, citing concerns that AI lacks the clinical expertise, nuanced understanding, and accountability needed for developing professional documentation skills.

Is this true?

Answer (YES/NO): NO